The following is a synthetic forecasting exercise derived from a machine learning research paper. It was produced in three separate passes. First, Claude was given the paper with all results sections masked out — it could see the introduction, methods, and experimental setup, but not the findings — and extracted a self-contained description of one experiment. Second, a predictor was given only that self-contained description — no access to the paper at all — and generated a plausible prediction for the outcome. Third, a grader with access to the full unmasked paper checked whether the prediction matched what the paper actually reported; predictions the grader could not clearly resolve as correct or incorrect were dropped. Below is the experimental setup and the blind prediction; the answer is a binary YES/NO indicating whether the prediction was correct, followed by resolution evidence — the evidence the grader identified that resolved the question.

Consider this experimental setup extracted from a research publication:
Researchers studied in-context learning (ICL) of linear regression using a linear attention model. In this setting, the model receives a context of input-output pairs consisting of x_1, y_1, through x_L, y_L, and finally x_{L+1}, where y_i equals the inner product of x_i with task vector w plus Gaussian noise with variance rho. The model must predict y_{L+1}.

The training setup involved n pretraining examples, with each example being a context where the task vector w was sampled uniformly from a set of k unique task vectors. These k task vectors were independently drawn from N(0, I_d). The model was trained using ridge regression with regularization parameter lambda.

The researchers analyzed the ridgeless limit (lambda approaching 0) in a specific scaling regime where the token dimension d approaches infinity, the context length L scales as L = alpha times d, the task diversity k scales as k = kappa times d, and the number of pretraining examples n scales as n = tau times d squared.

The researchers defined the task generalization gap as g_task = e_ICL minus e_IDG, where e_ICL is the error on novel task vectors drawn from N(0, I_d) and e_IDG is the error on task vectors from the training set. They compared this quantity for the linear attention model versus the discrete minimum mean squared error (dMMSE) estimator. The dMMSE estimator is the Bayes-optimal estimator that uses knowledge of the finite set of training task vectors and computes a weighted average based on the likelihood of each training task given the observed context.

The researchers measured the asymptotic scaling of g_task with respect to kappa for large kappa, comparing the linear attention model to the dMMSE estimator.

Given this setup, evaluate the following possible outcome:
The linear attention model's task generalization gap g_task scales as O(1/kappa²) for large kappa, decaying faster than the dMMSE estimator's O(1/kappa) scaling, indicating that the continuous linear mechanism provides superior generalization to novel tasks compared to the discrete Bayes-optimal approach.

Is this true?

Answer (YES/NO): NO